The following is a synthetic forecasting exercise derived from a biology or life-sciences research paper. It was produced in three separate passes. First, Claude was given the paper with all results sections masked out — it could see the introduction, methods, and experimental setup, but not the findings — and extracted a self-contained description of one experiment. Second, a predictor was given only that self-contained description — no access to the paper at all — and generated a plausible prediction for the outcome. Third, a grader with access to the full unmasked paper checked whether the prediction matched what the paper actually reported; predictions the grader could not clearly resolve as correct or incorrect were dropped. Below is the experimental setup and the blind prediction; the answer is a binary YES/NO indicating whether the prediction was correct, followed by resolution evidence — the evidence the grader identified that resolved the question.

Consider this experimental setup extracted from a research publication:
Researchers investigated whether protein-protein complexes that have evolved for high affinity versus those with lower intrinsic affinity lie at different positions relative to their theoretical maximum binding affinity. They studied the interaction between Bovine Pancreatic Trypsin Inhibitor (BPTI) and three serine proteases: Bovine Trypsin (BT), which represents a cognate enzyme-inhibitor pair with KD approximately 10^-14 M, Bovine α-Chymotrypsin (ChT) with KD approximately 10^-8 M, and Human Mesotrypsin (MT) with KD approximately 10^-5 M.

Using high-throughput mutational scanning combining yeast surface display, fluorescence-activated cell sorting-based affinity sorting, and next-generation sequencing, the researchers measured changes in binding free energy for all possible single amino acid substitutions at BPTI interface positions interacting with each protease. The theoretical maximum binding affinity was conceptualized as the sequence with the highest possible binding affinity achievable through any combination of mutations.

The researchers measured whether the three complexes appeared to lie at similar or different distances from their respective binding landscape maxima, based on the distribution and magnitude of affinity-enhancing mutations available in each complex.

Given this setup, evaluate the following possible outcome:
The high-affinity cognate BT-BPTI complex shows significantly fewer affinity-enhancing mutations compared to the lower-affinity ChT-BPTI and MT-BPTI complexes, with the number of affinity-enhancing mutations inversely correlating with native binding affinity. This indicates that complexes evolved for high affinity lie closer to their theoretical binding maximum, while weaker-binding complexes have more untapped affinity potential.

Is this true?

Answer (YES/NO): YES